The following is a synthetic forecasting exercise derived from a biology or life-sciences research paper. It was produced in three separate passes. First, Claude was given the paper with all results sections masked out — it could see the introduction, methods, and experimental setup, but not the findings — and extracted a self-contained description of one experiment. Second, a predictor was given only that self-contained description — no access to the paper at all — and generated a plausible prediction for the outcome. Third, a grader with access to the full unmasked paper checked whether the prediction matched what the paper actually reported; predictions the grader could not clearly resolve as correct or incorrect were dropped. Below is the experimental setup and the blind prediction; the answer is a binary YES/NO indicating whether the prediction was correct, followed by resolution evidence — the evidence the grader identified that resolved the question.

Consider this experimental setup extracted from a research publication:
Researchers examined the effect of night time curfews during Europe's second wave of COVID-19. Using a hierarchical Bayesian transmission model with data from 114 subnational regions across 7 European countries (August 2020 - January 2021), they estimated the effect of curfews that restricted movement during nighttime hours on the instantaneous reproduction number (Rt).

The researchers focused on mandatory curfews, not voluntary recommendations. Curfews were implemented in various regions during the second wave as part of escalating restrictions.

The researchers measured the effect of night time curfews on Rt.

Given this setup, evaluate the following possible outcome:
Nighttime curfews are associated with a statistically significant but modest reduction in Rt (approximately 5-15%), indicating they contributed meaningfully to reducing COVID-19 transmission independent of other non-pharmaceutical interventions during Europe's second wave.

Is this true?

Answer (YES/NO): YES